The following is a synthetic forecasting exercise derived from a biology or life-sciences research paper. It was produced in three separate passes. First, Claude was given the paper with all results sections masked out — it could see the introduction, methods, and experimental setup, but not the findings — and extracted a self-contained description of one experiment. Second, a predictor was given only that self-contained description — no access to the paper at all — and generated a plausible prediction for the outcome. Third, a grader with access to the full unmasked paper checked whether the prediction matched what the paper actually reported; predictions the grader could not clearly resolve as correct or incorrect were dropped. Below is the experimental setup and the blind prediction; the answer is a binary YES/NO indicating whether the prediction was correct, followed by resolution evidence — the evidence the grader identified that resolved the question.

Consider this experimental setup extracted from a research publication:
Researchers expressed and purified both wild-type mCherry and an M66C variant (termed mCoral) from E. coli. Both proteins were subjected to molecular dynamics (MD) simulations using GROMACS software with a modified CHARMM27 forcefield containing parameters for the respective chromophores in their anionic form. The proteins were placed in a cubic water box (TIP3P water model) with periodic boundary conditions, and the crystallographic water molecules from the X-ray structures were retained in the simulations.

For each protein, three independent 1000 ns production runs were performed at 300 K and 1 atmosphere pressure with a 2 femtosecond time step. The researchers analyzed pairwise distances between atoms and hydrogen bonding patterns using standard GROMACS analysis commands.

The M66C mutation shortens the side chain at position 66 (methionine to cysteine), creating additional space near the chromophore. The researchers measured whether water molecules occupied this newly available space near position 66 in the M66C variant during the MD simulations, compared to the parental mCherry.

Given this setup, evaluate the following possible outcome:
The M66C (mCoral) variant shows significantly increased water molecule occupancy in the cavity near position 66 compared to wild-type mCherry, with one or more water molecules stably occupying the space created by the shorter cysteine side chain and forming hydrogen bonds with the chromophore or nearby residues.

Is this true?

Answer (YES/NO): NO